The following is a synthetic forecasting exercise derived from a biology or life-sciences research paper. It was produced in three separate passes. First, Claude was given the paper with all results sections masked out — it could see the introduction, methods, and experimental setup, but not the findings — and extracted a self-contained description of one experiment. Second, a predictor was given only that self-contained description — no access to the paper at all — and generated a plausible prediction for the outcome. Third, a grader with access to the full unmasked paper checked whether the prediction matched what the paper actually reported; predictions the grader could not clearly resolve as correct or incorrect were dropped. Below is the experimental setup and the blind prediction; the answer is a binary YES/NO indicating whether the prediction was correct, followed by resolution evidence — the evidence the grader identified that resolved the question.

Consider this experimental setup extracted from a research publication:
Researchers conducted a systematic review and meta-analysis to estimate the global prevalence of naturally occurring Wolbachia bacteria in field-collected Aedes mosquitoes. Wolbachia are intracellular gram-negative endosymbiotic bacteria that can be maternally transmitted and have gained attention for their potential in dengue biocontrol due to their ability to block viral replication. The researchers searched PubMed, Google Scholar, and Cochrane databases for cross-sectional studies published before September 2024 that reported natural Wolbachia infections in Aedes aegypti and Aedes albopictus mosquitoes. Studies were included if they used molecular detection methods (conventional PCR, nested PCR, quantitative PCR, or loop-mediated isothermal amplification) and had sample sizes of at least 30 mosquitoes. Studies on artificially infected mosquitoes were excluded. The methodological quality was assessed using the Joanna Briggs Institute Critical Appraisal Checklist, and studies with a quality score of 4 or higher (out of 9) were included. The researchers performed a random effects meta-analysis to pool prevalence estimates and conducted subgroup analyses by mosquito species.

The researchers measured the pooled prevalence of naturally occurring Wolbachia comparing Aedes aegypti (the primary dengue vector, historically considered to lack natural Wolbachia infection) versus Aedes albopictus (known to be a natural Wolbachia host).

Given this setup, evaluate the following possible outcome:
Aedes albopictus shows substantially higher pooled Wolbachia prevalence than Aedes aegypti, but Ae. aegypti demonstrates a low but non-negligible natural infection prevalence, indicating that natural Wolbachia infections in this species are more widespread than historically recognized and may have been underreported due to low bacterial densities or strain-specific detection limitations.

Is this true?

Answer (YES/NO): NO